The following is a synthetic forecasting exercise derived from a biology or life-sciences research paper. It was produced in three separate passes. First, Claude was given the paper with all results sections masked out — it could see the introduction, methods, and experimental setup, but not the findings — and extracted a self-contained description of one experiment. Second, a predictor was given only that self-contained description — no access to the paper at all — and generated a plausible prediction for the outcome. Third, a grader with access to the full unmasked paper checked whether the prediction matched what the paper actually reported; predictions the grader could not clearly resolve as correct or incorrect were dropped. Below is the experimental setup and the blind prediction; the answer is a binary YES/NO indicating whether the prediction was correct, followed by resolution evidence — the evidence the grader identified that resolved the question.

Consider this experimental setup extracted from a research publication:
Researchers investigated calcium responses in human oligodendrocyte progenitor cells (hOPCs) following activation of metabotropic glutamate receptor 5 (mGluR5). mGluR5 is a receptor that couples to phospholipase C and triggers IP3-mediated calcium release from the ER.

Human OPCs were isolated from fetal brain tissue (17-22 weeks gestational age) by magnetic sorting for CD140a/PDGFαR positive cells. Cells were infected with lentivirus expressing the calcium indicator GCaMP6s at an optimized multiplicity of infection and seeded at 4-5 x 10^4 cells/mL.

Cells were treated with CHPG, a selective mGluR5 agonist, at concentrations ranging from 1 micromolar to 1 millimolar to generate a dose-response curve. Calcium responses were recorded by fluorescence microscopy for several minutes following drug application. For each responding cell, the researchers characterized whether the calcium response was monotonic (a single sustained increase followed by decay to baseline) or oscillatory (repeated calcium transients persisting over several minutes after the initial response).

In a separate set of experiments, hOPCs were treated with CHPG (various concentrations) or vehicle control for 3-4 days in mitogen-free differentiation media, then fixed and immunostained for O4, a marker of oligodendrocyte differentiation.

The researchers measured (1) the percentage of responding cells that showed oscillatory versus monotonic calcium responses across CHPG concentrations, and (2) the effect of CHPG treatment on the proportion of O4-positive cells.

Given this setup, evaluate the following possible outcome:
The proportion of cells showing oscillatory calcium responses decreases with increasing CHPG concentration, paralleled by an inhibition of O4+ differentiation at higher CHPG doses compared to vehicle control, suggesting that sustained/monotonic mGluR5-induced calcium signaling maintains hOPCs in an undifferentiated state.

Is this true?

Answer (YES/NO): NO